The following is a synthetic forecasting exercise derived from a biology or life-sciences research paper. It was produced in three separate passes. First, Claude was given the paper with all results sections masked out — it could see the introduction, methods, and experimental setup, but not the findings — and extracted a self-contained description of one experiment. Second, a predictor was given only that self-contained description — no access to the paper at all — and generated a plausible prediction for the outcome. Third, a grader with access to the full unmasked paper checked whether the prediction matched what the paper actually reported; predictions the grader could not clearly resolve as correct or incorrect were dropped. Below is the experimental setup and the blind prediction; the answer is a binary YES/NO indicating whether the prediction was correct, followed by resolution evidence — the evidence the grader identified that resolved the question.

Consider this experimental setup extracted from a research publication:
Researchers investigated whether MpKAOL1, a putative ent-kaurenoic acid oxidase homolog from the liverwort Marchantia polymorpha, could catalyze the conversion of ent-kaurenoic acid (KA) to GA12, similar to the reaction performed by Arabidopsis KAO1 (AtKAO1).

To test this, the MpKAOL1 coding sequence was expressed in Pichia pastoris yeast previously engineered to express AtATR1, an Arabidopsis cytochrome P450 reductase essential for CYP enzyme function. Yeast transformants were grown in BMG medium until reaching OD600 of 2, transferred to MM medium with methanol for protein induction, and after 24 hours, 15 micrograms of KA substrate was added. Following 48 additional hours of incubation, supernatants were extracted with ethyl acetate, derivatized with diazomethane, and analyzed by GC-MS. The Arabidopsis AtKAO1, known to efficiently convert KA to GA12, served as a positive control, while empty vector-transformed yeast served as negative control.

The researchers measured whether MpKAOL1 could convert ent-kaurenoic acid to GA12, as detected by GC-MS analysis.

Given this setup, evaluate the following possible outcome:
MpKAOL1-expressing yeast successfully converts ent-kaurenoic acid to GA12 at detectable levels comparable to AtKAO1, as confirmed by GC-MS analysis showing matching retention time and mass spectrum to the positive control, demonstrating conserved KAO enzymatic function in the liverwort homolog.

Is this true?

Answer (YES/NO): YES